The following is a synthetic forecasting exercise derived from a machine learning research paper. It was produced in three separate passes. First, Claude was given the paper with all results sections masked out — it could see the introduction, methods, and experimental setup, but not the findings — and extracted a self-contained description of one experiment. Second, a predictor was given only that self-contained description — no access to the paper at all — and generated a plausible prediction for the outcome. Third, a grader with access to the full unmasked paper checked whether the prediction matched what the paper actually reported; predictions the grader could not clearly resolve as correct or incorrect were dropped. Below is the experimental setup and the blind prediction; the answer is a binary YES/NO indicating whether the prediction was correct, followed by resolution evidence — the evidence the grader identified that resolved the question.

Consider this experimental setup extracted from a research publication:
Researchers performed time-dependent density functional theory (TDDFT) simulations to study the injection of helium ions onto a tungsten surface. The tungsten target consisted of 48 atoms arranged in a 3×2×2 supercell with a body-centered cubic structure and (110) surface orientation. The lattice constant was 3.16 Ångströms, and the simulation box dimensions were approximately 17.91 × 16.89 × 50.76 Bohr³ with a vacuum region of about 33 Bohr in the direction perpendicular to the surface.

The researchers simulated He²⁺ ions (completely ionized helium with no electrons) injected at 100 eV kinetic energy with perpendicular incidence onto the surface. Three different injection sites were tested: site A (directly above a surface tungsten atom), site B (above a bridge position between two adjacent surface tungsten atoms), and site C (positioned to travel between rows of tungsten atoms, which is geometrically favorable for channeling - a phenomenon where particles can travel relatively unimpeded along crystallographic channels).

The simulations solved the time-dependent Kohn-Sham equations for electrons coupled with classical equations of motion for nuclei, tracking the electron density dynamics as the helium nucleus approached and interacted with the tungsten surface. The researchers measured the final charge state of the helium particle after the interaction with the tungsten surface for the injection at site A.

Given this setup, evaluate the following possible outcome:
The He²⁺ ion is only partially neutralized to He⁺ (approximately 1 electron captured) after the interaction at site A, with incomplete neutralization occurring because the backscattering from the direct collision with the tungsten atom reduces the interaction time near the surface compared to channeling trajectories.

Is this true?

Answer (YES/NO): NO